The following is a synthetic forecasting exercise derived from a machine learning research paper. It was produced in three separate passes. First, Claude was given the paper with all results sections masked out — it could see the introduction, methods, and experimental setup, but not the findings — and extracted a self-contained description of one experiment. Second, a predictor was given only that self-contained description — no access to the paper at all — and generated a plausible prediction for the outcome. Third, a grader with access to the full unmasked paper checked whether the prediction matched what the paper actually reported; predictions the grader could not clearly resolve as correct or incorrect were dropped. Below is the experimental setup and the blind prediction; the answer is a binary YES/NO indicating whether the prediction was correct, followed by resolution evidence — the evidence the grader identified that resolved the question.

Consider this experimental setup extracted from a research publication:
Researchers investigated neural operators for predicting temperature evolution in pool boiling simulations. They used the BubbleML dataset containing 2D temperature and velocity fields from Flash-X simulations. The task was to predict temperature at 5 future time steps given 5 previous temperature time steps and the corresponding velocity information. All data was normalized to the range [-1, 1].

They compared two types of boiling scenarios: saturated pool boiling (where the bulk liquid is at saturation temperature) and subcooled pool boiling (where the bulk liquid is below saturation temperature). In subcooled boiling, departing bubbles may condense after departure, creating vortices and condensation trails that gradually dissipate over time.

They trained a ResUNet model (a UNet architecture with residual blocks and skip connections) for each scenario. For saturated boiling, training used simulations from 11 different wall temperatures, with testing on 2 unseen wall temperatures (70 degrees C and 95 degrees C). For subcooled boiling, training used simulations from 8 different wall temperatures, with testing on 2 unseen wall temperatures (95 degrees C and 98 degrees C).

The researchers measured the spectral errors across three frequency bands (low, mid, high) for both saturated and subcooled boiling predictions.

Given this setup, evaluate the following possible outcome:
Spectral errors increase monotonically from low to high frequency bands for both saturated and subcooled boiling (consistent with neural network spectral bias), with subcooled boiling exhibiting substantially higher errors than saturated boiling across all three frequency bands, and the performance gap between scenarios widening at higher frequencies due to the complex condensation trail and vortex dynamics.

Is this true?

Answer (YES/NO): NO